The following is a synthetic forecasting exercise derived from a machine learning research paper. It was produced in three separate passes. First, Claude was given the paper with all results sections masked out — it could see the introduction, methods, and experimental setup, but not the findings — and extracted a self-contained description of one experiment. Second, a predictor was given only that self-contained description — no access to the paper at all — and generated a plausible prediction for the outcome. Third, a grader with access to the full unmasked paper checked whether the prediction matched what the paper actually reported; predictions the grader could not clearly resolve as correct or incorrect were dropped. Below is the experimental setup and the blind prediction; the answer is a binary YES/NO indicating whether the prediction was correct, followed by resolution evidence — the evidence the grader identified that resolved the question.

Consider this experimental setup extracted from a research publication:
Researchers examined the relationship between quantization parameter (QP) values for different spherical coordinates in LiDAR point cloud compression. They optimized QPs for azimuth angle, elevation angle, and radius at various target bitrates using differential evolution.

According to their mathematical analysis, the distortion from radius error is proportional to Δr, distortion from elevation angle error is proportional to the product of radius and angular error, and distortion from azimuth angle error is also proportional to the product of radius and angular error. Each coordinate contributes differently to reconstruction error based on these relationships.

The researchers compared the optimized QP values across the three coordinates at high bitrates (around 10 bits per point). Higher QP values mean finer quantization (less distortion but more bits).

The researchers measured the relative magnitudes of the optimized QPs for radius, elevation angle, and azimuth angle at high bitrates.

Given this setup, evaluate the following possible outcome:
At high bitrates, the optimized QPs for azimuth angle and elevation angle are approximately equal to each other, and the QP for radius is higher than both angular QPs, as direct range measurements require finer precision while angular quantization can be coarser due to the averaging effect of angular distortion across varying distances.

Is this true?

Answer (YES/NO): NO